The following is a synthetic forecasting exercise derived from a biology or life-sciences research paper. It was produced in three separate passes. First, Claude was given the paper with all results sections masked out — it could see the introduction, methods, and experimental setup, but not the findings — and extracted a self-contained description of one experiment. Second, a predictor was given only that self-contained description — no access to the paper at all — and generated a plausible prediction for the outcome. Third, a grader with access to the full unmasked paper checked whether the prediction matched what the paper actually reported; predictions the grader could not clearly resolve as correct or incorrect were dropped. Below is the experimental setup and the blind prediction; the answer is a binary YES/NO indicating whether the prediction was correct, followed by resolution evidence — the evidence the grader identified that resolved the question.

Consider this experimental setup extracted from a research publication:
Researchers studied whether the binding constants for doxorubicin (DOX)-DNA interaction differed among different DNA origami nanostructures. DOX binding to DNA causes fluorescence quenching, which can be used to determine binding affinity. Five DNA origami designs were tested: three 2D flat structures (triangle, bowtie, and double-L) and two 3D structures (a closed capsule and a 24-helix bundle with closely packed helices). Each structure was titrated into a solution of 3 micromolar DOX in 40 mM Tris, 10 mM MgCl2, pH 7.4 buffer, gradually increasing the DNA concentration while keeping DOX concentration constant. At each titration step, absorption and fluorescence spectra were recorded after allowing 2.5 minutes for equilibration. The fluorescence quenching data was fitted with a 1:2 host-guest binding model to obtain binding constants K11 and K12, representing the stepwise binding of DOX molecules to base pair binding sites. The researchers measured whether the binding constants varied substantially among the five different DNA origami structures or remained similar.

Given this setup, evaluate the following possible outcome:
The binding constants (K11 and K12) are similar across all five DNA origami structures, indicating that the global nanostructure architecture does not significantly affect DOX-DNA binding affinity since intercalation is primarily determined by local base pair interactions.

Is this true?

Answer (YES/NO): YES